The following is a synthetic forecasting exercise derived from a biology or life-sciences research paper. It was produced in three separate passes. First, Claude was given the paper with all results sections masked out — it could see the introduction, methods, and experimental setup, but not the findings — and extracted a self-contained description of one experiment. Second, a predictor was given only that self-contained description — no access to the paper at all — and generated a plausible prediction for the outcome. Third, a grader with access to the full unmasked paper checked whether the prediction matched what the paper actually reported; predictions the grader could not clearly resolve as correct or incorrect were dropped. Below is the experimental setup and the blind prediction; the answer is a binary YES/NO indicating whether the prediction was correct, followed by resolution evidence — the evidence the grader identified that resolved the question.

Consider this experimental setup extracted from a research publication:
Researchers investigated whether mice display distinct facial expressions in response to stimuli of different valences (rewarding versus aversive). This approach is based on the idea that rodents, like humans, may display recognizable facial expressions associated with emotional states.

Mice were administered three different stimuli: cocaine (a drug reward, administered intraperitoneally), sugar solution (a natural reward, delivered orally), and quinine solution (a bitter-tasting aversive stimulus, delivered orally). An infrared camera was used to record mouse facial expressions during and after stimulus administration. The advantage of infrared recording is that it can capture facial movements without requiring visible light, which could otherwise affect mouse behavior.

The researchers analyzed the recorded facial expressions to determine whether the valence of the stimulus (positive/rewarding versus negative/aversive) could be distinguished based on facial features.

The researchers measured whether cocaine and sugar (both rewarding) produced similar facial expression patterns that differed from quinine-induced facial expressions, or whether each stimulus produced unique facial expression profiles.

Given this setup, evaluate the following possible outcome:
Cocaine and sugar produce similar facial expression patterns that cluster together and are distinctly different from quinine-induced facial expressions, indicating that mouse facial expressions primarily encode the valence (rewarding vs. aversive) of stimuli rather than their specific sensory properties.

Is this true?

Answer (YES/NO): NO